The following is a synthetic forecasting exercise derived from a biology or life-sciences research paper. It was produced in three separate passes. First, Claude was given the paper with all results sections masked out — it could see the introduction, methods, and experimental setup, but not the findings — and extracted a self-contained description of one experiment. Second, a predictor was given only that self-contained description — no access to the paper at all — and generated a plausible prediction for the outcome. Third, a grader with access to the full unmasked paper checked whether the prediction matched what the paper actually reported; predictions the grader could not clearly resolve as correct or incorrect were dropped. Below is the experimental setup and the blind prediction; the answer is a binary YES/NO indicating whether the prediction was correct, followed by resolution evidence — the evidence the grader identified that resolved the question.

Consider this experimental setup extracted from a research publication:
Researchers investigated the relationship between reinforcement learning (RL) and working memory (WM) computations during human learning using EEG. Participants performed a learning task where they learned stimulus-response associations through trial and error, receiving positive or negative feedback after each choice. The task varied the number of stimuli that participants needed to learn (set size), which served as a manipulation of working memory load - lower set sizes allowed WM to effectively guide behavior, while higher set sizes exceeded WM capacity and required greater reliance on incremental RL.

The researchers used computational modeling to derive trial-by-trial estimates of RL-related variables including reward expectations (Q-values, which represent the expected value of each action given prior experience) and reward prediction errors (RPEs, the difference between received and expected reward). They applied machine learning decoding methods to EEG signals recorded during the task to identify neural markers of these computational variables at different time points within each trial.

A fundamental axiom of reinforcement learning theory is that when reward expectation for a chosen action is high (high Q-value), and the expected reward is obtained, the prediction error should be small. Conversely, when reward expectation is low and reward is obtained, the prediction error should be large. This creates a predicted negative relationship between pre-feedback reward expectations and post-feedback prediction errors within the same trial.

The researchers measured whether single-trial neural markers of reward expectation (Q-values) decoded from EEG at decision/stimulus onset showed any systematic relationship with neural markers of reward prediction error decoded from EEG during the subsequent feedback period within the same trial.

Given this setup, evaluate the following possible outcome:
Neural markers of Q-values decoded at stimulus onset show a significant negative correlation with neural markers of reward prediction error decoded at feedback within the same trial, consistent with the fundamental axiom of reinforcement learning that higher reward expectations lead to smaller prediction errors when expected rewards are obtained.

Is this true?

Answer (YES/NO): YES